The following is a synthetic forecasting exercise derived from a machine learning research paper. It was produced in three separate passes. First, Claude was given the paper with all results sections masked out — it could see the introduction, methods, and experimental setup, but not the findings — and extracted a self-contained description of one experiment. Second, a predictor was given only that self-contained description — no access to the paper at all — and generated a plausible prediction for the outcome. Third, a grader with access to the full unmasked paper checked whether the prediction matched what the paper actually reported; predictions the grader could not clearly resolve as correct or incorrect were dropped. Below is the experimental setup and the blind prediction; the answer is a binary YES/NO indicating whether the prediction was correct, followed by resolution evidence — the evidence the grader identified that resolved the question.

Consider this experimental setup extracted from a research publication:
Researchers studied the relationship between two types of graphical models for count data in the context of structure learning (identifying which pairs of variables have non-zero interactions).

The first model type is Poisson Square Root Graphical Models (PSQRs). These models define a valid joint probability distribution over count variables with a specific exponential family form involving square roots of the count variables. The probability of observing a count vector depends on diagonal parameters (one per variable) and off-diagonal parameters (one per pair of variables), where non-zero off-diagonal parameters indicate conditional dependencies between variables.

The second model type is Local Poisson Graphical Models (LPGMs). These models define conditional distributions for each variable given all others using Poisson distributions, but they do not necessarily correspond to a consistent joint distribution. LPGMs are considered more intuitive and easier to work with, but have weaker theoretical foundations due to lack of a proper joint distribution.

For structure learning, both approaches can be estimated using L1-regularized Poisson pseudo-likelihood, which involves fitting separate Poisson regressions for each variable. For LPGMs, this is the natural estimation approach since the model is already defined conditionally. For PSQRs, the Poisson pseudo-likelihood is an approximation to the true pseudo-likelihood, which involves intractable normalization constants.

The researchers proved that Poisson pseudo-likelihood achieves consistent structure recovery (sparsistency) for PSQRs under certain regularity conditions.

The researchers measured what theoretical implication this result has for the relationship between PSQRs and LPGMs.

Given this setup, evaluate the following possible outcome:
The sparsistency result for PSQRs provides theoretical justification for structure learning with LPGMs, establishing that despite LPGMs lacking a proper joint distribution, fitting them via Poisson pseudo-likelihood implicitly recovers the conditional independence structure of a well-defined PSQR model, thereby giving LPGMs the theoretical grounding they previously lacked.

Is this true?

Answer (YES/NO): YES